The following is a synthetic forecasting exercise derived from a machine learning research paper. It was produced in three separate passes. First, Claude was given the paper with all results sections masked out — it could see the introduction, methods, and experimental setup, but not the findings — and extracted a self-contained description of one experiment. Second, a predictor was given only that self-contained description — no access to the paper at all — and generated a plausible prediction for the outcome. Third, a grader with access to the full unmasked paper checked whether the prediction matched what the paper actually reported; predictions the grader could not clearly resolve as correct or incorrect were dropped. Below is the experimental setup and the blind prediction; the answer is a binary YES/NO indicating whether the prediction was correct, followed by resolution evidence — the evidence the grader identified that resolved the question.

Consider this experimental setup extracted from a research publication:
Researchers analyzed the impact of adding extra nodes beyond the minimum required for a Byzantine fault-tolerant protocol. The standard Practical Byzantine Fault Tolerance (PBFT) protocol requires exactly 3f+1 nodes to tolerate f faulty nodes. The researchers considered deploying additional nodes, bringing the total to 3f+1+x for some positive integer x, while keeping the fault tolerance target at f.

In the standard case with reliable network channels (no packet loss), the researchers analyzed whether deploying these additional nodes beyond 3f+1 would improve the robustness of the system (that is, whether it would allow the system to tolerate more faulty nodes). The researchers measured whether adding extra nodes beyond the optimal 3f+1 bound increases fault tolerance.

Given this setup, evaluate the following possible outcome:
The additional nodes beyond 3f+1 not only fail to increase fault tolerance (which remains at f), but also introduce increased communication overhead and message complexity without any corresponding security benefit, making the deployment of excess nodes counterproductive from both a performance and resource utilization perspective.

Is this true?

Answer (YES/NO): NO